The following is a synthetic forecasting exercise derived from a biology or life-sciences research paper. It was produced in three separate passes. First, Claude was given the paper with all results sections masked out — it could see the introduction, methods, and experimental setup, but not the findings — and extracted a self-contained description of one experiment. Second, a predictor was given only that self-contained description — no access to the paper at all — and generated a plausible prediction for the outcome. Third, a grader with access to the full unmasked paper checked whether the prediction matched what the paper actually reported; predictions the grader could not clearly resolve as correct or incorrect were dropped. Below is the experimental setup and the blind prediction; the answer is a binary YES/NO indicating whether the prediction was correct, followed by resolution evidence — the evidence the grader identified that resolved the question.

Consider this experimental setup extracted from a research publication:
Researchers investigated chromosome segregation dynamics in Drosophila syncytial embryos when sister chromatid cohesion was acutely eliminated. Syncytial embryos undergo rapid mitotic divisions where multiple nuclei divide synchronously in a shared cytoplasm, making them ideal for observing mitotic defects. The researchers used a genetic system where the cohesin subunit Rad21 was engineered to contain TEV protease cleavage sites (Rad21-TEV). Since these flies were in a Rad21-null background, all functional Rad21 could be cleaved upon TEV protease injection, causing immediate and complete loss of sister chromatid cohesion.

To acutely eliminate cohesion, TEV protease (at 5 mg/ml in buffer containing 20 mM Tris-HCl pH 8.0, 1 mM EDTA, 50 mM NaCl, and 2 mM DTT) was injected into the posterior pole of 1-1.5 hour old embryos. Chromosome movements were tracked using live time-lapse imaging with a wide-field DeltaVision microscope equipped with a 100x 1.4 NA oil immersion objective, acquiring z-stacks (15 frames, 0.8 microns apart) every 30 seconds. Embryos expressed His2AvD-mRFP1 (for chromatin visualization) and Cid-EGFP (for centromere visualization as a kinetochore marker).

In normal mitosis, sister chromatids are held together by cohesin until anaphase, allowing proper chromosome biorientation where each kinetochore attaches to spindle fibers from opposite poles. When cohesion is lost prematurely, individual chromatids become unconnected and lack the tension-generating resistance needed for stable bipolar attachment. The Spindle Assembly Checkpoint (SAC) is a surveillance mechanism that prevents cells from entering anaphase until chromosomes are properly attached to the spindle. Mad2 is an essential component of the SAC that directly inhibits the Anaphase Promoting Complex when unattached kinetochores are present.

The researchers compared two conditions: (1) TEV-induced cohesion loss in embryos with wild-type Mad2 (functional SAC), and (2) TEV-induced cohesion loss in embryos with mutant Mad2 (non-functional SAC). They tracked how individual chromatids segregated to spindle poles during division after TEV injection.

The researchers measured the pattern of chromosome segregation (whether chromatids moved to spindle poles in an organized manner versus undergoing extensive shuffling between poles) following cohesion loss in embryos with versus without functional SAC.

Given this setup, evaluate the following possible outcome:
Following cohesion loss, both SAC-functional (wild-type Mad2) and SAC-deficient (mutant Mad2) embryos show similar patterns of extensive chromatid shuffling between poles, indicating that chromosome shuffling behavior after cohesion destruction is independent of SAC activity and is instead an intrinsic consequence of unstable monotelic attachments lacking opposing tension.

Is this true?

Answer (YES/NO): NO